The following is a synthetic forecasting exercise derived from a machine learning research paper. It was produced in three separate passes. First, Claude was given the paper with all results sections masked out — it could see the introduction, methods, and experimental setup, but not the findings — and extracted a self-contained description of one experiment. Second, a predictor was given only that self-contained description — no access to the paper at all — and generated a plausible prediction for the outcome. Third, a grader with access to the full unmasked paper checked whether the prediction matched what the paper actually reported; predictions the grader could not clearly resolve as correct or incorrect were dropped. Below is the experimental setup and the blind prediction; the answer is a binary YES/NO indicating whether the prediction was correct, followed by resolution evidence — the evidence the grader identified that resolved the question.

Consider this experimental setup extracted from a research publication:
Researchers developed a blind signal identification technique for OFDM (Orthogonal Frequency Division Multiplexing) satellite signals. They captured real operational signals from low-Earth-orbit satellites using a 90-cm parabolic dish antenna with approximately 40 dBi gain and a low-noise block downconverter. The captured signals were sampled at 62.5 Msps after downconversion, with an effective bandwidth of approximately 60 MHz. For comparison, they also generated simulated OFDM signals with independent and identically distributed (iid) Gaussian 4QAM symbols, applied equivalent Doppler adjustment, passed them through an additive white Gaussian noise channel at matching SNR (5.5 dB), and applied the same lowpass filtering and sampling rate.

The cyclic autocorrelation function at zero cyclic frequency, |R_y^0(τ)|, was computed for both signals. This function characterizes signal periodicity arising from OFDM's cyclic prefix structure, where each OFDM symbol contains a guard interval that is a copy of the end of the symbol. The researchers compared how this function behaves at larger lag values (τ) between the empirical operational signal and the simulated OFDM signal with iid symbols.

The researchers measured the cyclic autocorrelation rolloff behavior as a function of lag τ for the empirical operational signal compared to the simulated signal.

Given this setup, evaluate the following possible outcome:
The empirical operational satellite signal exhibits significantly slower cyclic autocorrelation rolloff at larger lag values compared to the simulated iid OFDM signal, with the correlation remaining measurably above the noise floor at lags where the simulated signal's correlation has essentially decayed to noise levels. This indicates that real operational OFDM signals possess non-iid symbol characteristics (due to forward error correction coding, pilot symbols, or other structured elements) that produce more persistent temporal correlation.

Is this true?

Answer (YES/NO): YES